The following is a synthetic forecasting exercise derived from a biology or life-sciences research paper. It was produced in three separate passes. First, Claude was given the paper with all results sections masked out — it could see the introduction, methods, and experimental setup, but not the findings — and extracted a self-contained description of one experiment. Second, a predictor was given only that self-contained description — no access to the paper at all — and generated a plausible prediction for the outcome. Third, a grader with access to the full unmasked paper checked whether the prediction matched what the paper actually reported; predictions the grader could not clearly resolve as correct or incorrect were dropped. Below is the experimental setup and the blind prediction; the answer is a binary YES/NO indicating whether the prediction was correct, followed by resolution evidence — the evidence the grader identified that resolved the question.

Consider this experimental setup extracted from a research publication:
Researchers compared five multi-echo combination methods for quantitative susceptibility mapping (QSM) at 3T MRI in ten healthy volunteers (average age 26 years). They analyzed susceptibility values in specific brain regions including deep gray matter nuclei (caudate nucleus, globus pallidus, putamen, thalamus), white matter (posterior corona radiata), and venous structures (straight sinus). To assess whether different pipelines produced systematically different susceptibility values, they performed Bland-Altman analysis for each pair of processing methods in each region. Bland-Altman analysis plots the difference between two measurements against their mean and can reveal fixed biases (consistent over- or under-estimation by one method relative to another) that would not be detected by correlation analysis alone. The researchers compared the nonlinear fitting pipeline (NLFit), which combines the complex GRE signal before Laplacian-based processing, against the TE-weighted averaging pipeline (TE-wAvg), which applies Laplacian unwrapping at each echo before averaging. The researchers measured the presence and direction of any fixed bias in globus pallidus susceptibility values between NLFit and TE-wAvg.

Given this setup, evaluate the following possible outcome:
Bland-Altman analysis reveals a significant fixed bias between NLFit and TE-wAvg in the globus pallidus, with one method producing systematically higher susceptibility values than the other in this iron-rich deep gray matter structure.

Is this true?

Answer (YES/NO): NO